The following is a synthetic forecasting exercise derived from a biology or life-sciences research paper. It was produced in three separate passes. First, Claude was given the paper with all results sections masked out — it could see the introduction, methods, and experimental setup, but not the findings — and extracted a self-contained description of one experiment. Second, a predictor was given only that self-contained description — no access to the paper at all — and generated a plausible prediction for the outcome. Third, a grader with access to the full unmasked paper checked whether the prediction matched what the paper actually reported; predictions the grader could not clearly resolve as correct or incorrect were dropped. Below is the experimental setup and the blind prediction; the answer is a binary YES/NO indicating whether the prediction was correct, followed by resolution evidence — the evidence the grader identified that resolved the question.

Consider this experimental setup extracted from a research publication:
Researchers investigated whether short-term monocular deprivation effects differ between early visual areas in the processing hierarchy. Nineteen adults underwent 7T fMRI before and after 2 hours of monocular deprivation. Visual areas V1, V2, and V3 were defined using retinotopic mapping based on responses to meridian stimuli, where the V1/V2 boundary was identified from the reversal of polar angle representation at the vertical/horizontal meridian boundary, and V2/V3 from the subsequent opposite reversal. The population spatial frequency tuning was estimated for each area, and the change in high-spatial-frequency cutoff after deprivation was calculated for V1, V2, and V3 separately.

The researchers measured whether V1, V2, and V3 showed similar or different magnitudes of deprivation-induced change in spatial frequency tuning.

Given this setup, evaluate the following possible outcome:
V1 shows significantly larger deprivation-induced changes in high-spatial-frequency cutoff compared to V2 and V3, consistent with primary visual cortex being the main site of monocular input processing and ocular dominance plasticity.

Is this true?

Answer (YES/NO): NO